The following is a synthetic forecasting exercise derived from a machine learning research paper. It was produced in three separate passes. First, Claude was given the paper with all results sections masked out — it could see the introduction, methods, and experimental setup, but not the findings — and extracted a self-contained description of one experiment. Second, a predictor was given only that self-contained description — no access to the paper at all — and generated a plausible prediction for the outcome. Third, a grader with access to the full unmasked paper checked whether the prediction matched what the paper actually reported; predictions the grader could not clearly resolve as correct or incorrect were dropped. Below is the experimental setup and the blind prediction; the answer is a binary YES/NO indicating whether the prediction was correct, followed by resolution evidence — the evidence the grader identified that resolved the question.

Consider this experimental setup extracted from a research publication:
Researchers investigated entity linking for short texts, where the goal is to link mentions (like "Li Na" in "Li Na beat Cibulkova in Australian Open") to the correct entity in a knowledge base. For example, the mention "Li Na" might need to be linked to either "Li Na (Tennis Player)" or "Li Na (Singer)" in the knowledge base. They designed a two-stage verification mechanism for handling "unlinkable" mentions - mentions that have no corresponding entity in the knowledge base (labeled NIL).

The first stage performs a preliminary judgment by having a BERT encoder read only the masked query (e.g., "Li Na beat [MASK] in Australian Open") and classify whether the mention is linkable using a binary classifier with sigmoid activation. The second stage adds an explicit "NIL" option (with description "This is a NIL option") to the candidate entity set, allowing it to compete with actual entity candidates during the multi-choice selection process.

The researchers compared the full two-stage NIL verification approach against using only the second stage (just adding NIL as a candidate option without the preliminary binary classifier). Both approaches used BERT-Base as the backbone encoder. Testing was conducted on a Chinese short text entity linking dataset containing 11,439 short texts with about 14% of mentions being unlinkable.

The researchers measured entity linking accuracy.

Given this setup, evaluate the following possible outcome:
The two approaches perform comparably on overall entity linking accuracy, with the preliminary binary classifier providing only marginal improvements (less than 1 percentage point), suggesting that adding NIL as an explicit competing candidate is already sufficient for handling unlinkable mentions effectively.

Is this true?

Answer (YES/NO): NO